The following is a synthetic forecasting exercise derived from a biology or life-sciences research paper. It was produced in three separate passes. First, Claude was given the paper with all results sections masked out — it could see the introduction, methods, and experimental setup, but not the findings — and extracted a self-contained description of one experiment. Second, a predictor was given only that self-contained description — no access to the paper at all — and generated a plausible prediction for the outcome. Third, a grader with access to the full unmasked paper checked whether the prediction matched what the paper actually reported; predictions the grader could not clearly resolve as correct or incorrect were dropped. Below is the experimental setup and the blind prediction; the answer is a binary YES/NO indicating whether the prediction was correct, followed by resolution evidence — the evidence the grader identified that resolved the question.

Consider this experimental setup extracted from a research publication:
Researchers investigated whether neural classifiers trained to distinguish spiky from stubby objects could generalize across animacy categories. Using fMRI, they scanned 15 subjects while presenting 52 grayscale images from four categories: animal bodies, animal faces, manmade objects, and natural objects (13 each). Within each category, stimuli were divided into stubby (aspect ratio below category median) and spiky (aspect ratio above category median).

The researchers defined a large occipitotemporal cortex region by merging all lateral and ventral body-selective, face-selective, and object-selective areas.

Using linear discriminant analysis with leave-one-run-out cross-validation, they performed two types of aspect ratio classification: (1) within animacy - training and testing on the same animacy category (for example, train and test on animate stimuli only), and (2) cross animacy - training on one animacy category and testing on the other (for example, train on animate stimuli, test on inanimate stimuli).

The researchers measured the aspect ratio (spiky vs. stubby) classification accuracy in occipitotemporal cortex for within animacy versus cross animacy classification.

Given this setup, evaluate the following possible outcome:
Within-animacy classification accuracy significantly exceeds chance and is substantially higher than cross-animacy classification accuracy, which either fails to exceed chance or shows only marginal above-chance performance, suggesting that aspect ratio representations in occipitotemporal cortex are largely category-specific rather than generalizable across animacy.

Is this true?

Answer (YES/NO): NO